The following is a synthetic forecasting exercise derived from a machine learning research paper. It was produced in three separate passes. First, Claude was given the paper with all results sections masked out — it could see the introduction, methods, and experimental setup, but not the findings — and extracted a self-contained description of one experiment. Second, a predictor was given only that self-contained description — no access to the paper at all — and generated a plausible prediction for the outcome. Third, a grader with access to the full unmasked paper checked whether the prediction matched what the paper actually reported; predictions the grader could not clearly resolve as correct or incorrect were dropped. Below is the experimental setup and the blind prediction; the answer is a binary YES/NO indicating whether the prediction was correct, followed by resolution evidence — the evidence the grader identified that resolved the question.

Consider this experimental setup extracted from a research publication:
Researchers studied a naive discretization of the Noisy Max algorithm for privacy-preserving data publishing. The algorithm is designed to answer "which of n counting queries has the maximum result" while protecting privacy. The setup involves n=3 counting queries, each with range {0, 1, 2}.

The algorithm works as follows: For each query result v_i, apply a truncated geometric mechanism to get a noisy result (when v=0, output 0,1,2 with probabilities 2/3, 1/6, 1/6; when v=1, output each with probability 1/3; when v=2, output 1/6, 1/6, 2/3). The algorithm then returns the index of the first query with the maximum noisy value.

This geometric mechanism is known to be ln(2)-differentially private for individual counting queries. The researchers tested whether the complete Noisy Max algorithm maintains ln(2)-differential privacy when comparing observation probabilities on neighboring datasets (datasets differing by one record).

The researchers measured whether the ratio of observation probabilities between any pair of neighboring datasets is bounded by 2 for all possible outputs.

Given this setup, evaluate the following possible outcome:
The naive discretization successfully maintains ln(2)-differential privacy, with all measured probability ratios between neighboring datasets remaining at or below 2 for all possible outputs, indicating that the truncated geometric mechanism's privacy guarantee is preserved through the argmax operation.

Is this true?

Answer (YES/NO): NO